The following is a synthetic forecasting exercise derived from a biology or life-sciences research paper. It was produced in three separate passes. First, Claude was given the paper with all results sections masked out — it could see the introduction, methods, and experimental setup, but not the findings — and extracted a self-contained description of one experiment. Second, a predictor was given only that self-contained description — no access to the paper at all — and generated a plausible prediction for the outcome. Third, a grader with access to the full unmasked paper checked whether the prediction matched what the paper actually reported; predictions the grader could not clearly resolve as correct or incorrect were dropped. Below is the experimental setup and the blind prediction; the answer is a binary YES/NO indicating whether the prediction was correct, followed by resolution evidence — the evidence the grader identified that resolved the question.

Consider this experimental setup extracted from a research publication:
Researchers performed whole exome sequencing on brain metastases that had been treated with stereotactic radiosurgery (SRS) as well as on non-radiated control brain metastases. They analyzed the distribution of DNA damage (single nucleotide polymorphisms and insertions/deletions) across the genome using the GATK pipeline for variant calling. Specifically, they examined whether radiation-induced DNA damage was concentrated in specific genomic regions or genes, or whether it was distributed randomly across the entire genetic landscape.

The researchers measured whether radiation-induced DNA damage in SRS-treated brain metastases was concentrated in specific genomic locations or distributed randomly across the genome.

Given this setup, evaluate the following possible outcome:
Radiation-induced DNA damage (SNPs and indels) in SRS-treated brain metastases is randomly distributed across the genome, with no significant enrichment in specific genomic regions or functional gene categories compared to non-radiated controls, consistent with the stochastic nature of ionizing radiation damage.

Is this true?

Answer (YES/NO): YES